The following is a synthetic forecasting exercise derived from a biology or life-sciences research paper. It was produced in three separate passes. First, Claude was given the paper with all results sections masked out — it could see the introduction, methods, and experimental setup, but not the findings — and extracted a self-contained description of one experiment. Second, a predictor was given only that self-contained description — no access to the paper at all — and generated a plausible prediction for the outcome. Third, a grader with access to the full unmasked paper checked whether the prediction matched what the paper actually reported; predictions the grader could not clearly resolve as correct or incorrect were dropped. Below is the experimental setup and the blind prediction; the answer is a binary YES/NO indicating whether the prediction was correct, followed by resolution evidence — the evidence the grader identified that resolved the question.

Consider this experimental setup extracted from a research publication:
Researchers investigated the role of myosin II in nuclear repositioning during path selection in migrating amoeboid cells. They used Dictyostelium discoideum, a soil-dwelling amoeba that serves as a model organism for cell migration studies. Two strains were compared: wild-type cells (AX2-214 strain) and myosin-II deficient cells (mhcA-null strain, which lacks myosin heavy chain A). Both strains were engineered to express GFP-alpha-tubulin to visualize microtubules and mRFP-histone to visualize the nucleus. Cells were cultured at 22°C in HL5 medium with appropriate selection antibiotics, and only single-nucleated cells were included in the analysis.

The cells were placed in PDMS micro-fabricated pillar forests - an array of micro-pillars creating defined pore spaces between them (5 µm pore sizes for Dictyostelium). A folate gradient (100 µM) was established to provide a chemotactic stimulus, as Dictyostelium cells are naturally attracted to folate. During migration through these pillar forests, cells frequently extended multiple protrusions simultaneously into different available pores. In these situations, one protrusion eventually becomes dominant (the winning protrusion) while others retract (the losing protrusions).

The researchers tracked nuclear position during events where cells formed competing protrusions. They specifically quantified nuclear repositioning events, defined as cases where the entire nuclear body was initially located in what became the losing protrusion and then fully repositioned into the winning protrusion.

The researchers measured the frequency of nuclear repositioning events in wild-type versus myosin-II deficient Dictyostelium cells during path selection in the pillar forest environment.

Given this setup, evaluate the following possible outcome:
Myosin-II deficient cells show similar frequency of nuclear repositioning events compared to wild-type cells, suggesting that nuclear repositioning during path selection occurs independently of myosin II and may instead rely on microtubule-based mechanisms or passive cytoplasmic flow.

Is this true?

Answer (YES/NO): NO